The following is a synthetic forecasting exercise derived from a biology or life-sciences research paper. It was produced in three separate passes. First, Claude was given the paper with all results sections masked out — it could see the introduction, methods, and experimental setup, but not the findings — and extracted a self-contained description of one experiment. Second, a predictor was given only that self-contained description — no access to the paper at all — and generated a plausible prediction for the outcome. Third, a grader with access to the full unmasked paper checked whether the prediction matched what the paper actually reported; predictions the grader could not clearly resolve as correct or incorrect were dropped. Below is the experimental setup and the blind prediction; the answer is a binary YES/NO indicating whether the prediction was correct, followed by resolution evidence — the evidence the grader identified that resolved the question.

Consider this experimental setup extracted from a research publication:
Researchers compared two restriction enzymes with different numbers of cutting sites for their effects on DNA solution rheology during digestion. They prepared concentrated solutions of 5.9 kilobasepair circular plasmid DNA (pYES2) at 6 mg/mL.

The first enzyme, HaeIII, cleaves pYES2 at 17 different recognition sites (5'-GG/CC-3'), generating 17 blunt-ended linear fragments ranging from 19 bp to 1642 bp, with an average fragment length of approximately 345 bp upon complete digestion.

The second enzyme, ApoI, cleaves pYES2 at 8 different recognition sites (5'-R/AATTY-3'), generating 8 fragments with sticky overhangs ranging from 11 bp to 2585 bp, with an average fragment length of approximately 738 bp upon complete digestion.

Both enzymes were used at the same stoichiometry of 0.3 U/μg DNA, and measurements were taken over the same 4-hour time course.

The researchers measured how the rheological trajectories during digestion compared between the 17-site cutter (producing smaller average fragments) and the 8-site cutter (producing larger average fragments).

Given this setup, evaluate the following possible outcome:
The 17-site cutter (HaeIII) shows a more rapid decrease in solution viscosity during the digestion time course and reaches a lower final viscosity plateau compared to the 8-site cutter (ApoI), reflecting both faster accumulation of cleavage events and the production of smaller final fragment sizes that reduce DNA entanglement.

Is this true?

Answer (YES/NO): NO